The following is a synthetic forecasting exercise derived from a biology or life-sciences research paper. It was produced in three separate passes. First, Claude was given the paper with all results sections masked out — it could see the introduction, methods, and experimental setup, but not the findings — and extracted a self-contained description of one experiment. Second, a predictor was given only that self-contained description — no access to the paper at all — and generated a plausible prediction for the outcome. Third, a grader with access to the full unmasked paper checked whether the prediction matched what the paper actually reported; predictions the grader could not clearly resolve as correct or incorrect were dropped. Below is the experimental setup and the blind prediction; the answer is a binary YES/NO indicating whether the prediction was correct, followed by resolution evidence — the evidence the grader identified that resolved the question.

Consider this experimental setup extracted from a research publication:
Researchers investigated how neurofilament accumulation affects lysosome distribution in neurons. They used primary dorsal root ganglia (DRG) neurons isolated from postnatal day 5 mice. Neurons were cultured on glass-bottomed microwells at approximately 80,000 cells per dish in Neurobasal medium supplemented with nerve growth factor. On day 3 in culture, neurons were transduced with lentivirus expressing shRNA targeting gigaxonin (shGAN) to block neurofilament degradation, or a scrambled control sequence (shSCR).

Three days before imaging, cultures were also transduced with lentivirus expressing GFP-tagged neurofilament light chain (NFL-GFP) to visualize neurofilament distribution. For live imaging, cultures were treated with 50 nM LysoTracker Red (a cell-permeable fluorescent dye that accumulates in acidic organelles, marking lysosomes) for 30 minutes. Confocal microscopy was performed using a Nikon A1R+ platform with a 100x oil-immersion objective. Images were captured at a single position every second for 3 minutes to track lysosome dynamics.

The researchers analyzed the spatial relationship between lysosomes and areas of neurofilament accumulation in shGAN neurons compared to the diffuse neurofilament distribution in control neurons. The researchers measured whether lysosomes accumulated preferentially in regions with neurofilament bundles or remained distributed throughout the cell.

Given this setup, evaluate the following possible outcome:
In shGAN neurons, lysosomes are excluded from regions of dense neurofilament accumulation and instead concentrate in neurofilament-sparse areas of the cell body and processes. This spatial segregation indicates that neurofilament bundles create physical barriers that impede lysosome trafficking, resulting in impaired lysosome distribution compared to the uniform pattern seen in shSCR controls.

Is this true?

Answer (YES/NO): YES